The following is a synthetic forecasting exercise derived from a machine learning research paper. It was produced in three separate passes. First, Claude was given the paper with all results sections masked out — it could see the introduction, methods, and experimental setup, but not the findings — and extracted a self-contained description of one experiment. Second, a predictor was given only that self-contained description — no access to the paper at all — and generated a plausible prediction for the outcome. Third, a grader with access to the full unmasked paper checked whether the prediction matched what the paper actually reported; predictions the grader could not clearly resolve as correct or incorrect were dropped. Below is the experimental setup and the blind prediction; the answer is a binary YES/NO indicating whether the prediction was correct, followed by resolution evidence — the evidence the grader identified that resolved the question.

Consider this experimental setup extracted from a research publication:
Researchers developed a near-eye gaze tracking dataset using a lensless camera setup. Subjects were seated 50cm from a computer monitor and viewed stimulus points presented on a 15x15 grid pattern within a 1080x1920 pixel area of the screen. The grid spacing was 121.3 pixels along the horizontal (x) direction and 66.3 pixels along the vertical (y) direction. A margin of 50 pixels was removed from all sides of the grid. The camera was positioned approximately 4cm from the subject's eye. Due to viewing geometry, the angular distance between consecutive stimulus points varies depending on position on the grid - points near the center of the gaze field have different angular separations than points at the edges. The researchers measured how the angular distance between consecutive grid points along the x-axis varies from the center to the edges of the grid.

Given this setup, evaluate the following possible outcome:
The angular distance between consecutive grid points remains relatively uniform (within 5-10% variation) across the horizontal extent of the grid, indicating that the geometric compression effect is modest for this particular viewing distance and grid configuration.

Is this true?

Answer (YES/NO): NO